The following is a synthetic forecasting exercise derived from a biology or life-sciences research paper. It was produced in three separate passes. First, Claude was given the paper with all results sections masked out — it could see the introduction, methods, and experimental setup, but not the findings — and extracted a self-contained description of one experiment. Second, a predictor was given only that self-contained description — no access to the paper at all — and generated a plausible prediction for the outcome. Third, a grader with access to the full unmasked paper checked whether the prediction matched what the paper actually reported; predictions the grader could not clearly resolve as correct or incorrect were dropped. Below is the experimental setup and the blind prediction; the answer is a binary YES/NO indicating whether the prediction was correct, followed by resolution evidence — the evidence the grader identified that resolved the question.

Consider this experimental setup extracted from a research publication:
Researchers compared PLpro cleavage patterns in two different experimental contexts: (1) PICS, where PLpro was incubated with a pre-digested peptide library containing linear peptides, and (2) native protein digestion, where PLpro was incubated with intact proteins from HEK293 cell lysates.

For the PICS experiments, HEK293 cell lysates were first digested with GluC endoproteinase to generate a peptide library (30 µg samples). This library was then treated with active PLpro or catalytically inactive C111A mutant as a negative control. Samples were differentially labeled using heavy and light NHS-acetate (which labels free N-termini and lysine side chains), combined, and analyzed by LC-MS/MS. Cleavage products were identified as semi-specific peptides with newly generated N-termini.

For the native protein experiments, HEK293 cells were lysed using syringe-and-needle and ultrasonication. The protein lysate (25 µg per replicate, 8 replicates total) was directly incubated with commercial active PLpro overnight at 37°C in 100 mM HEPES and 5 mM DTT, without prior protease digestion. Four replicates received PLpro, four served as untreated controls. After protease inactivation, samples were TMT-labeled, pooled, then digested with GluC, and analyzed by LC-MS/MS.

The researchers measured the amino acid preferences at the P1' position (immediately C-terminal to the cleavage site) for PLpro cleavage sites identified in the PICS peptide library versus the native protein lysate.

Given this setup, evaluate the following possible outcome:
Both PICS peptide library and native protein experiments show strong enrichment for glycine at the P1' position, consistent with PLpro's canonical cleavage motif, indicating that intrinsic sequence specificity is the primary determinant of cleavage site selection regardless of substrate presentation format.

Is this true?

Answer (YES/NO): NO